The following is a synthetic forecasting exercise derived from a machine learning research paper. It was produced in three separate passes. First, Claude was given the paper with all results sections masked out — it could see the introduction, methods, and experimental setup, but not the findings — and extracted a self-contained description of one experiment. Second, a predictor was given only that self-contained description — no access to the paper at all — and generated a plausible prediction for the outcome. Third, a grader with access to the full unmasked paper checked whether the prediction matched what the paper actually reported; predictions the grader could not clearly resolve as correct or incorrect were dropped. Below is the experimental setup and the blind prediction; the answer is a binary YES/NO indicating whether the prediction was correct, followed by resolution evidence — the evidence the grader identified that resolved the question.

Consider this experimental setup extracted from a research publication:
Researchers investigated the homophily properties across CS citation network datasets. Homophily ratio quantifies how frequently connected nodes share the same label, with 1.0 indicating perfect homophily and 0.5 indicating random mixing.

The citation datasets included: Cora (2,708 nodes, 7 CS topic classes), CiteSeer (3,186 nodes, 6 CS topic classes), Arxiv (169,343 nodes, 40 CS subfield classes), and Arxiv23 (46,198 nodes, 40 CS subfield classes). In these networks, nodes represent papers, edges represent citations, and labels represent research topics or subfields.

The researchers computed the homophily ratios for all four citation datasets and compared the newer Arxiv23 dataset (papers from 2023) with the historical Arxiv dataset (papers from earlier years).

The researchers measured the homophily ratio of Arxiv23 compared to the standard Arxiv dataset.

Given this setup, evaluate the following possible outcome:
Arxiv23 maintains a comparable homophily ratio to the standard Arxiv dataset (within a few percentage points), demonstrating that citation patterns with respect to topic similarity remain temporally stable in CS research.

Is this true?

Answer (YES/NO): YES